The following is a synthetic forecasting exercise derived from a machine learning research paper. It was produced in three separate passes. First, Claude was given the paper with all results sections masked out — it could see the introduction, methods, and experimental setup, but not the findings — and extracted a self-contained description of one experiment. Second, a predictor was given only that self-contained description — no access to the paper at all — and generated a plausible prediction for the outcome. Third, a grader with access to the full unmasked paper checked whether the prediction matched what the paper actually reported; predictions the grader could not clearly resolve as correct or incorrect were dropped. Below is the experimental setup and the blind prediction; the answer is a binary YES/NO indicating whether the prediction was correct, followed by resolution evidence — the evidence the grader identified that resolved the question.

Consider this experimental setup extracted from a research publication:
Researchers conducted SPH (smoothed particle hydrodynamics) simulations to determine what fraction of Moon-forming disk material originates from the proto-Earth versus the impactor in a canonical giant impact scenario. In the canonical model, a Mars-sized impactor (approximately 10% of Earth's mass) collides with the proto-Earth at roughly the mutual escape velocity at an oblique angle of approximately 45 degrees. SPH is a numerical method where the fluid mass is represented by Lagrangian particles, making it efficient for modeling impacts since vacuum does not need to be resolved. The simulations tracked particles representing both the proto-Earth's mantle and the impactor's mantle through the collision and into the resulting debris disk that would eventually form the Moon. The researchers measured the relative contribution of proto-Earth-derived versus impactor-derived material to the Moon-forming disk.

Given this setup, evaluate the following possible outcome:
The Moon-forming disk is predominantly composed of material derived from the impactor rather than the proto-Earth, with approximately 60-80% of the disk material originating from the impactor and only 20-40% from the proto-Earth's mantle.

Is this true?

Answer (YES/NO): YES